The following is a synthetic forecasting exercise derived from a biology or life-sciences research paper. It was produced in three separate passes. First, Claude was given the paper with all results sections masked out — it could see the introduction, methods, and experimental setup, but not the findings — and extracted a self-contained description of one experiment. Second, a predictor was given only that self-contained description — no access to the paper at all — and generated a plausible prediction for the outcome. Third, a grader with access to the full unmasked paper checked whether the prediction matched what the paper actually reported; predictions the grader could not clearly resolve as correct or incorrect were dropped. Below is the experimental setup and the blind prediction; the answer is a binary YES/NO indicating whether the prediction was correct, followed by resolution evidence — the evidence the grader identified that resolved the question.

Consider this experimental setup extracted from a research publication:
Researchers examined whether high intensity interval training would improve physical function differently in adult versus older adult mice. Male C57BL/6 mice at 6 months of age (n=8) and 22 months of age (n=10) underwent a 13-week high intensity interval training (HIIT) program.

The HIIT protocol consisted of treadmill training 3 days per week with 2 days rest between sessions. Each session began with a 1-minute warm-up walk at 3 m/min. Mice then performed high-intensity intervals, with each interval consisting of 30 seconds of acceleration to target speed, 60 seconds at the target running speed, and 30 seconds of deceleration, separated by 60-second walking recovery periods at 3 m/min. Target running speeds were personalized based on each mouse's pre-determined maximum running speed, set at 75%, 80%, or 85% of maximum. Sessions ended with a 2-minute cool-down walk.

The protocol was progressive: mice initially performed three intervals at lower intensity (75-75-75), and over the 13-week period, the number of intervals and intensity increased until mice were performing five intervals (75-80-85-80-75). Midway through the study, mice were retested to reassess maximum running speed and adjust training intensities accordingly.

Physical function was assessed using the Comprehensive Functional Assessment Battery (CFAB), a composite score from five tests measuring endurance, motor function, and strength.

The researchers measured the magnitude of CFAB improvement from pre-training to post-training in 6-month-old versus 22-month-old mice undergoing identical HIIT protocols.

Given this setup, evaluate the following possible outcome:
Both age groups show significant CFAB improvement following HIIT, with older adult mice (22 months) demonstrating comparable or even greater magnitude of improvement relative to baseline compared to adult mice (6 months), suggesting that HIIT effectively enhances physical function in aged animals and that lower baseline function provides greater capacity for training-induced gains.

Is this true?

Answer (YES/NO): NO